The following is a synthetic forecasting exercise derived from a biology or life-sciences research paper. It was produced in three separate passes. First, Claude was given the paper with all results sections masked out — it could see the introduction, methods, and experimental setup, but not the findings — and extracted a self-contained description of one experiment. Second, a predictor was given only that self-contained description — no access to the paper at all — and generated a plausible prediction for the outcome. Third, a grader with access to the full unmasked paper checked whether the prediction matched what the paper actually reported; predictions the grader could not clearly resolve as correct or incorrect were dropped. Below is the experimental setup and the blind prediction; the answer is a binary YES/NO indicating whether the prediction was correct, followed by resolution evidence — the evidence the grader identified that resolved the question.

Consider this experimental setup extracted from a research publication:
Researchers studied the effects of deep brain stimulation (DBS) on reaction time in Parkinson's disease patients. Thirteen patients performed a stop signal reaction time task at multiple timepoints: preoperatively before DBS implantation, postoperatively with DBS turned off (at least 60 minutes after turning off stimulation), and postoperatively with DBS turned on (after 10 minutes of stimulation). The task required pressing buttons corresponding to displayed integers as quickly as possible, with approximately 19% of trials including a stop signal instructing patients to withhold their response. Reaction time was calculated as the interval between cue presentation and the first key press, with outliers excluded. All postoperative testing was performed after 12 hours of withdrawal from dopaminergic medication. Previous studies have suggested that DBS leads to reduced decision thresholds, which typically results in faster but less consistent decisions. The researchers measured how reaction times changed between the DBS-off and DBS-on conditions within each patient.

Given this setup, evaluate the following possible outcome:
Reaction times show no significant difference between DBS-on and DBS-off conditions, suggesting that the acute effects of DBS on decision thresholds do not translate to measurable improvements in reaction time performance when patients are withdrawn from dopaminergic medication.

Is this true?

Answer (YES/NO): YES